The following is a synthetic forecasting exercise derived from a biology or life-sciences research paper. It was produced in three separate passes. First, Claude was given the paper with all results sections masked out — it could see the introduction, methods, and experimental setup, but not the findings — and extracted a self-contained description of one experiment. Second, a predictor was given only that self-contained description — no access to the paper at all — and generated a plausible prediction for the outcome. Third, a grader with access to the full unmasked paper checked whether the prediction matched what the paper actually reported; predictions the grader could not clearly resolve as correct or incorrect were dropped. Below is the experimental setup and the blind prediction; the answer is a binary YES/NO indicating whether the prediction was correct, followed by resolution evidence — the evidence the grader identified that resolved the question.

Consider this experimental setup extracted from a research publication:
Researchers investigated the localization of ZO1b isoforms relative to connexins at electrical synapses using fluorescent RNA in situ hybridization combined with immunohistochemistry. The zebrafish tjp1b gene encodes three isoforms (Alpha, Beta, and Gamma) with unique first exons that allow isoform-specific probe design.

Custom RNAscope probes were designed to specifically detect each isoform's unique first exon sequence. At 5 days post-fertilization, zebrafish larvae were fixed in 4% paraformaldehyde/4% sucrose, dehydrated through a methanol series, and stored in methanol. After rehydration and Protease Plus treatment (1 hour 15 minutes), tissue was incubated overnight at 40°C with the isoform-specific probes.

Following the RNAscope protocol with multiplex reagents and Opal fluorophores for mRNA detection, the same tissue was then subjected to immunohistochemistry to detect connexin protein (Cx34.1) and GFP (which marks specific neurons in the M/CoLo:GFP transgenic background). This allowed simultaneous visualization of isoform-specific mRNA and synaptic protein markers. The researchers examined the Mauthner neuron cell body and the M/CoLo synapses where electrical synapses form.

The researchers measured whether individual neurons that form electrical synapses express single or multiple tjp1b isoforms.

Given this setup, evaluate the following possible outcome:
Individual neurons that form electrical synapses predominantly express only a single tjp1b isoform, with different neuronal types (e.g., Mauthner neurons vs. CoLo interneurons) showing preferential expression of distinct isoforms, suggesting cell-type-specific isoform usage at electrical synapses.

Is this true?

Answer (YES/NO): NO